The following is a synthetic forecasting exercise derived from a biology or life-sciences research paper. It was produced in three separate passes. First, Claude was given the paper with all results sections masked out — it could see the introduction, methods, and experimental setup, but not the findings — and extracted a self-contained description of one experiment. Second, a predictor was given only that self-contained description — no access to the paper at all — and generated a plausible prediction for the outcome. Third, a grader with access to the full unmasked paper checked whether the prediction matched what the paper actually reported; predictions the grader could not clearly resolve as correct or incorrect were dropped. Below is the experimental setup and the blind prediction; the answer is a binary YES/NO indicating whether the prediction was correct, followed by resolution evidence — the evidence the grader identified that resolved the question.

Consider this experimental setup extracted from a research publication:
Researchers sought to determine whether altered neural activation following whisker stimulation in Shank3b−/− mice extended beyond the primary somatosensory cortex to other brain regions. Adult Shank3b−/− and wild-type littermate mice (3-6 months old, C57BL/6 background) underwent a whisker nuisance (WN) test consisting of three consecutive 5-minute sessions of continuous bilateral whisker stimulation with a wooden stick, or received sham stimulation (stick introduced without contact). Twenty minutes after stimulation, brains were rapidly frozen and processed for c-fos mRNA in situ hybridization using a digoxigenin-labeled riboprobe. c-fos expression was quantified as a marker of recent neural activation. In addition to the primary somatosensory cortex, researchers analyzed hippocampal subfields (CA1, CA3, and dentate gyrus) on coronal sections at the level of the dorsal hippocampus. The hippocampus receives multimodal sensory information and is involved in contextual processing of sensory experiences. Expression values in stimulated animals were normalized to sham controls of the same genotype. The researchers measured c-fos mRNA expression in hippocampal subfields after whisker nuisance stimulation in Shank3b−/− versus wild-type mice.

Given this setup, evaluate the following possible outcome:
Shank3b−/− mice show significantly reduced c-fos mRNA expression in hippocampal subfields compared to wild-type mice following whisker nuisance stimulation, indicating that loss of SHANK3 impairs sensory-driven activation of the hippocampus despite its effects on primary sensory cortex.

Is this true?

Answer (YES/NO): YES